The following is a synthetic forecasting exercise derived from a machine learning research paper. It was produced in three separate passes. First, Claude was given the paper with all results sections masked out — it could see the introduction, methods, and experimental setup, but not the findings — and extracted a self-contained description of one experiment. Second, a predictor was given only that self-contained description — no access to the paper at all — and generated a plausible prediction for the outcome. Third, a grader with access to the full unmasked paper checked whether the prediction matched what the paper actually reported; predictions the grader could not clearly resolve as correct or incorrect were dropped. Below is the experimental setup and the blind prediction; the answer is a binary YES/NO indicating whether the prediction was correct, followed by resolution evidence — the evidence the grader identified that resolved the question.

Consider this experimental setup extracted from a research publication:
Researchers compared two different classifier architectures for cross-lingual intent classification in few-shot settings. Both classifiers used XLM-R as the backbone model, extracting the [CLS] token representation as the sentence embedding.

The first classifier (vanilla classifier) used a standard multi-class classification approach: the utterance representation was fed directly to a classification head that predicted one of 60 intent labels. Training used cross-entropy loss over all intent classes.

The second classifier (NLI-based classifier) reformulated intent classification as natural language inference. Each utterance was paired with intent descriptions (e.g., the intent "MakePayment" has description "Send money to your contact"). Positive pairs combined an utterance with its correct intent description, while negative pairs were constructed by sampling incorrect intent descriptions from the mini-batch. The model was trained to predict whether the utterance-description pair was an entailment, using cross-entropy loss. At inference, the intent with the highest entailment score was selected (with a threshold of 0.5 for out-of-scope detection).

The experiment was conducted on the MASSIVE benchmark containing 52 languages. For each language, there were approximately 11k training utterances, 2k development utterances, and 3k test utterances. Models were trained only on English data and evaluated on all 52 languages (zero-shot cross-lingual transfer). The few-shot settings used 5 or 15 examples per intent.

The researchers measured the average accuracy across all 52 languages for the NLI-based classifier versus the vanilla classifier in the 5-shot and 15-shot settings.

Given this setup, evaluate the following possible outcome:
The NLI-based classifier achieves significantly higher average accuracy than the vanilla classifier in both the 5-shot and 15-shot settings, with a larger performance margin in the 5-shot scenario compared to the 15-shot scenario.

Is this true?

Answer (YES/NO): NO